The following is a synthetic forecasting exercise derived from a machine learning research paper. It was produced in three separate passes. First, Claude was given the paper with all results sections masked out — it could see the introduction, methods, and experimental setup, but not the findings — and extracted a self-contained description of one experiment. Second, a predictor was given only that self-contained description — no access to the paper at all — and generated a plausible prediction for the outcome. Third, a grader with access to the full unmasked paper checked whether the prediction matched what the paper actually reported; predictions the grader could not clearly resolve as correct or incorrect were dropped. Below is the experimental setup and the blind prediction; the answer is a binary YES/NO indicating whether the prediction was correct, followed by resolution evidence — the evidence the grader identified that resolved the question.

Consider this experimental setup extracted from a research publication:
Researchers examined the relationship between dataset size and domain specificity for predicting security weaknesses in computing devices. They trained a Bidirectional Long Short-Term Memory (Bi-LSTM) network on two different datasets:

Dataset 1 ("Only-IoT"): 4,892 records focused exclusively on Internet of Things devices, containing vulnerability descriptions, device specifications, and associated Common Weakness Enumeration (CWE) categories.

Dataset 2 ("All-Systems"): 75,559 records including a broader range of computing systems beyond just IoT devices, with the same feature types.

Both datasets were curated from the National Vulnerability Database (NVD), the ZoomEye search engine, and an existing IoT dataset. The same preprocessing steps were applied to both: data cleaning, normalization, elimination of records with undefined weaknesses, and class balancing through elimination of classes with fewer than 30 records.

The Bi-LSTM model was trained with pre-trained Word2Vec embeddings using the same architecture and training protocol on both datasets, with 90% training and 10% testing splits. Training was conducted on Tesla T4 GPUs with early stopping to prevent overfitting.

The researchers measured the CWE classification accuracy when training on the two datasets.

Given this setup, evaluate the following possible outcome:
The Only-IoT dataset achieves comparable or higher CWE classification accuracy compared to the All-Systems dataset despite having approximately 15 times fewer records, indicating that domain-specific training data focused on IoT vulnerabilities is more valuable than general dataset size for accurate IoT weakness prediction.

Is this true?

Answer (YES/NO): NO